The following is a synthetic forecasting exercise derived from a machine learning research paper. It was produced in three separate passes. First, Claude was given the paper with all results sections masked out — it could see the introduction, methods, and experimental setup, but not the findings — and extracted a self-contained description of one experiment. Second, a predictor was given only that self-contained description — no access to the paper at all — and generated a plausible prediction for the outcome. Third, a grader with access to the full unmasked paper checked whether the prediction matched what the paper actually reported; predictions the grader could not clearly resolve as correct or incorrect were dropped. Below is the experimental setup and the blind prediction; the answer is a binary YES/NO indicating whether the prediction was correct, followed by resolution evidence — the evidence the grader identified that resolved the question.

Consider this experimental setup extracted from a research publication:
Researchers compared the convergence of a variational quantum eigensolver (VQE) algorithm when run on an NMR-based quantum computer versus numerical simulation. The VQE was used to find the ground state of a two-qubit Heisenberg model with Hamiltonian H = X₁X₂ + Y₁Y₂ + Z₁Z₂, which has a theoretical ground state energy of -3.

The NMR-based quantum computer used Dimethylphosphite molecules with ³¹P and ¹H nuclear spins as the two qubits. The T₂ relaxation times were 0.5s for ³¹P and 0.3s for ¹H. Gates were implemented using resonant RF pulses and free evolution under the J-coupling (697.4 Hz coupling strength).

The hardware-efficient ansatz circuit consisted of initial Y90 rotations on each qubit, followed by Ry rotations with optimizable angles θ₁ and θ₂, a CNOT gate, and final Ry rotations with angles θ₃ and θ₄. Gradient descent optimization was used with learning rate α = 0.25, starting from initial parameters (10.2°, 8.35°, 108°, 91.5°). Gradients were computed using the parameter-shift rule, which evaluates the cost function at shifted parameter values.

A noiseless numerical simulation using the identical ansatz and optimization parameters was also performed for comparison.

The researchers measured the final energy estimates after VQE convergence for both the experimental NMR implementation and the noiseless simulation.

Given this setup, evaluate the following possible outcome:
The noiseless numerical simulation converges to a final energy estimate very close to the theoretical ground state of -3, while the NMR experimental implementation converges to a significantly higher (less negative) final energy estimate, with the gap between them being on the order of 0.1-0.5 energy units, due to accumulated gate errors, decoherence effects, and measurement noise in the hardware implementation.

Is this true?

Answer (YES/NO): YES